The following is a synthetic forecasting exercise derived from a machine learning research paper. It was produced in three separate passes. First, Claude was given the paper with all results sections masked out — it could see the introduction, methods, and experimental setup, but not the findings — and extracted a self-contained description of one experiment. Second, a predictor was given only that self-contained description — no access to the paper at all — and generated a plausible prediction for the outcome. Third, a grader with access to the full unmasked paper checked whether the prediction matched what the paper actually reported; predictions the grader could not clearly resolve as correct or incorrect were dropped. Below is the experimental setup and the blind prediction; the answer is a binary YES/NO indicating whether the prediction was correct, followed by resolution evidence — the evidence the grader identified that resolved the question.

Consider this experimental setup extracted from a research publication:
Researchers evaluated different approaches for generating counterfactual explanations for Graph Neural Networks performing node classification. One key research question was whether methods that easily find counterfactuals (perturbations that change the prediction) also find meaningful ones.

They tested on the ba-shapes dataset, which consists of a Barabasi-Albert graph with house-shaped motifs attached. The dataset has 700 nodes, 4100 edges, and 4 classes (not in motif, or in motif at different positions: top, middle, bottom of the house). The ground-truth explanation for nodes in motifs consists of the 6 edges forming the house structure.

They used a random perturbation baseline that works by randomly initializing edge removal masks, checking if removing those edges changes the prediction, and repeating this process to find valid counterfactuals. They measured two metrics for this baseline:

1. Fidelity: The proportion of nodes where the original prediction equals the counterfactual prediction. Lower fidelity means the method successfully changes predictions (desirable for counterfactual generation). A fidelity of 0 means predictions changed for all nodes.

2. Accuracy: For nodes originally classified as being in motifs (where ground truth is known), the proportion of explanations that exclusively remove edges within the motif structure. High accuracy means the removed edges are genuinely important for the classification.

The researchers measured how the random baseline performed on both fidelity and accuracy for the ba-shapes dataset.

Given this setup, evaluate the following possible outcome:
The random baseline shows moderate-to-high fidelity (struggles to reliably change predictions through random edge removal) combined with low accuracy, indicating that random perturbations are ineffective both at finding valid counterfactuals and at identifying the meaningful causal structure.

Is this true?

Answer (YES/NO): NO